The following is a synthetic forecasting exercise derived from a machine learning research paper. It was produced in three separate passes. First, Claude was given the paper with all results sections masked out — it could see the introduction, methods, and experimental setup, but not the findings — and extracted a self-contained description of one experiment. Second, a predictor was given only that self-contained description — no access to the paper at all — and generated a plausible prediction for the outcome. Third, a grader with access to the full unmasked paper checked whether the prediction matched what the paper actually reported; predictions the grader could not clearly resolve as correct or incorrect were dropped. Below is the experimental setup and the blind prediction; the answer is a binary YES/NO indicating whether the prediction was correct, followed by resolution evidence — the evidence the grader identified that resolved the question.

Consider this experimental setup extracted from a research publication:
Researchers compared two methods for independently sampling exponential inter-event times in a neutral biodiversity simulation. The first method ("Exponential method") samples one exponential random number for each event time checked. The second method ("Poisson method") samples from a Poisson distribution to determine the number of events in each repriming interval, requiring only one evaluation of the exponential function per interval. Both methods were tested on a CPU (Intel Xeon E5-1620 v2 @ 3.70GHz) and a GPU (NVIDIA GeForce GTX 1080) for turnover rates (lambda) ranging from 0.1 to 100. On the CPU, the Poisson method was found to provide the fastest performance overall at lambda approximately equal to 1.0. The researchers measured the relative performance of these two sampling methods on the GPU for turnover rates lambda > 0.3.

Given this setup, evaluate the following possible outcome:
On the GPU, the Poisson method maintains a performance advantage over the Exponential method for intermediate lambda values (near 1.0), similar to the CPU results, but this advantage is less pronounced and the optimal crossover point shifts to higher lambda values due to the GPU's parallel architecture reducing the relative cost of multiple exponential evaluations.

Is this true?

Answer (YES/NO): NO